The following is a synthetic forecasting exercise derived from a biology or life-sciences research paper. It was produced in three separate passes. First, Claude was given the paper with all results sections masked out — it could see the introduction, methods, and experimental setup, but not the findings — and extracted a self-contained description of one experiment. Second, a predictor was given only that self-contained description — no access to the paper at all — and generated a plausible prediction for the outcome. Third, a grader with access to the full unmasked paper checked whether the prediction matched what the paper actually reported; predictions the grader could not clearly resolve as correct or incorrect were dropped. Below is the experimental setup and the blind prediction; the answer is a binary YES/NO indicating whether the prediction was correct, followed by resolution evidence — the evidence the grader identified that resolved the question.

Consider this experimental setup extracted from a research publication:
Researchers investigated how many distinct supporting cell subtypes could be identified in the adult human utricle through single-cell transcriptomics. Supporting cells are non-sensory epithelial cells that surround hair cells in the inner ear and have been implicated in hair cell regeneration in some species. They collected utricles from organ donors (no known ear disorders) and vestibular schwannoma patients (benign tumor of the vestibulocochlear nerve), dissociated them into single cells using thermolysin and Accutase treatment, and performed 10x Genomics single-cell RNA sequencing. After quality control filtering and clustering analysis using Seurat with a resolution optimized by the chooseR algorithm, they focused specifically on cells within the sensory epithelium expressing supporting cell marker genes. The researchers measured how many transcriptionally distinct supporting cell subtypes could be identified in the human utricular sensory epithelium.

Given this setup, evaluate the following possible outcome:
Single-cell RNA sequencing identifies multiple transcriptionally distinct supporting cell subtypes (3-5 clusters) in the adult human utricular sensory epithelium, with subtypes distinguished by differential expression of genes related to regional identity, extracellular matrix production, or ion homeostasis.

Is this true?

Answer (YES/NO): NO